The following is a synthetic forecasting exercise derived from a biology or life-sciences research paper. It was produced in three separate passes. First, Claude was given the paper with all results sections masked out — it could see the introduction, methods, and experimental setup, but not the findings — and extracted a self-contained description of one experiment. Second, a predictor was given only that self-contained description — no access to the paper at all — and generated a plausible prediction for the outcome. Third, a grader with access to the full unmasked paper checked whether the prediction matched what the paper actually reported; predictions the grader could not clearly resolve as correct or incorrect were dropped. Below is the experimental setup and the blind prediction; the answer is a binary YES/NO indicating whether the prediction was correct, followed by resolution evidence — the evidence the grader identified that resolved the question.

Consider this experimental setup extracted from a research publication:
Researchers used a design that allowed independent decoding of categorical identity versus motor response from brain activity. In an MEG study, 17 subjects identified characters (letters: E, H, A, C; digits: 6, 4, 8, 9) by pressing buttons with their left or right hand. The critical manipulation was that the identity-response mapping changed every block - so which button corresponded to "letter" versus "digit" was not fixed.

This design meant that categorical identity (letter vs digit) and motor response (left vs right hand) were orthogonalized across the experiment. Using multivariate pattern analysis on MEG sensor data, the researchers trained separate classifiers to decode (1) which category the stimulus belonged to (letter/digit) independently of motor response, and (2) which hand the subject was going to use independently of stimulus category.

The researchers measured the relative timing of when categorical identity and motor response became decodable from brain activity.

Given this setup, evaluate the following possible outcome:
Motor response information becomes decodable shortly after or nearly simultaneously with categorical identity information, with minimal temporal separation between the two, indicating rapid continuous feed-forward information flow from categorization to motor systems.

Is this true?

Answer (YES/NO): NO